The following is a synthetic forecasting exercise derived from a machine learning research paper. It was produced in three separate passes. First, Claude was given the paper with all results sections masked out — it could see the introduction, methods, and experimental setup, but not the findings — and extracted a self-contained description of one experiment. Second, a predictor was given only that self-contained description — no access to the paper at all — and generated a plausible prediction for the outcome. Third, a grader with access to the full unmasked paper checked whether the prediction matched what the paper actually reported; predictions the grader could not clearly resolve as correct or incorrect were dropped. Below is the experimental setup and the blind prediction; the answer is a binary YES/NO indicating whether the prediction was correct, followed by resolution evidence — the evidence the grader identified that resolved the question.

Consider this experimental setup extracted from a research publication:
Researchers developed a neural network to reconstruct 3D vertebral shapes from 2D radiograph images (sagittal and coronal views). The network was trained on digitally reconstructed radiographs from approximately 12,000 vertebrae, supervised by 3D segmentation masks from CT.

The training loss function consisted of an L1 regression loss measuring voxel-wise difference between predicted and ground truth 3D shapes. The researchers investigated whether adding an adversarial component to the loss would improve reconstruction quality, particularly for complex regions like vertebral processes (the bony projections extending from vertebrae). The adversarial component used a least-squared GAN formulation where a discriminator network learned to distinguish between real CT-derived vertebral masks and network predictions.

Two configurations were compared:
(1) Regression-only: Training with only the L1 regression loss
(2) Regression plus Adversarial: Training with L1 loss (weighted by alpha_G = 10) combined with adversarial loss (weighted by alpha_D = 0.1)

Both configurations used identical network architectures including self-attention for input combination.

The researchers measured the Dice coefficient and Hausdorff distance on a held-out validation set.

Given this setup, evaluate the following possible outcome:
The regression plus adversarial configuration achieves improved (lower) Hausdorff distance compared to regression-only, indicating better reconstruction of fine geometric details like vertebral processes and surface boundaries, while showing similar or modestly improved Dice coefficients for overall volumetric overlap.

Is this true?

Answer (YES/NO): YES